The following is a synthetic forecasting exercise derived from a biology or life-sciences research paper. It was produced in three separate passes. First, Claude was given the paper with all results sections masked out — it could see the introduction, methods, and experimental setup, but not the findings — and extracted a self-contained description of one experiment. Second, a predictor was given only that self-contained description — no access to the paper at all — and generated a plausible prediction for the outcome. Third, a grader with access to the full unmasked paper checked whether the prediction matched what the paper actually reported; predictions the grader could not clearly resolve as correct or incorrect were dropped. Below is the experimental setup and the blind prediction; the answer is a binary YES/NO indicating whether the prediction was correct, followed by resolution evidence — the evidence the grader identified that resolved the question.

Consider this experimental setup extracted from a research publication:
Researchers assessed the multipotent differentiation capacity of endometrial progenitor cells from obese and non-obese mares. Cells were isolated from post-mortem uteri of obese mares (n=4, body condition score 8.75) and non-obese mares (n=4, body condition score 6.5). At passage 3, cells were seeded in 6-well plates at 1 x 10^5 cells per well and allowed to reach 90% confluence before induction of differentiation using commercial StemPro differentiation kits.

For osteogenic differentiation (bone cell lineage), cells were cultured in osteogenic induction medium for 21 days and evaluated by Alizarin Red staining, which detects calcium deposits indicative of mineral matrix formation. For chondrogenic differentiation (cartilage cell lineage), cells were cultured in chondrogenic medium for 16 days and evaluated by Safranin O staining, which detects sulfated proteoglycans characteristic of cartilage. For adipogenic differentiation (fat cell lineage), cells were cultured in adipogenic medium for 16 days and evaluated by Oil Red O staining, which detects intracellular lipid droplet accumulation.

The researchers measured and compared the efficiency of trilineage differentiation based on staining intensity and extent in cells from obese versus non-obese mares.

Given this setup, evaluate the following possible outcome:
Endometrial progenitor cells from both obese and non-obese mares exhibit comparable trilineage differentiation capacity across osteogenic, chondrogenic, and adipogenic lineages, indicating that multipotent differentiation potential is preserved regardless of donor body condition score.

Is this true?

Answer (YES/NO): NO